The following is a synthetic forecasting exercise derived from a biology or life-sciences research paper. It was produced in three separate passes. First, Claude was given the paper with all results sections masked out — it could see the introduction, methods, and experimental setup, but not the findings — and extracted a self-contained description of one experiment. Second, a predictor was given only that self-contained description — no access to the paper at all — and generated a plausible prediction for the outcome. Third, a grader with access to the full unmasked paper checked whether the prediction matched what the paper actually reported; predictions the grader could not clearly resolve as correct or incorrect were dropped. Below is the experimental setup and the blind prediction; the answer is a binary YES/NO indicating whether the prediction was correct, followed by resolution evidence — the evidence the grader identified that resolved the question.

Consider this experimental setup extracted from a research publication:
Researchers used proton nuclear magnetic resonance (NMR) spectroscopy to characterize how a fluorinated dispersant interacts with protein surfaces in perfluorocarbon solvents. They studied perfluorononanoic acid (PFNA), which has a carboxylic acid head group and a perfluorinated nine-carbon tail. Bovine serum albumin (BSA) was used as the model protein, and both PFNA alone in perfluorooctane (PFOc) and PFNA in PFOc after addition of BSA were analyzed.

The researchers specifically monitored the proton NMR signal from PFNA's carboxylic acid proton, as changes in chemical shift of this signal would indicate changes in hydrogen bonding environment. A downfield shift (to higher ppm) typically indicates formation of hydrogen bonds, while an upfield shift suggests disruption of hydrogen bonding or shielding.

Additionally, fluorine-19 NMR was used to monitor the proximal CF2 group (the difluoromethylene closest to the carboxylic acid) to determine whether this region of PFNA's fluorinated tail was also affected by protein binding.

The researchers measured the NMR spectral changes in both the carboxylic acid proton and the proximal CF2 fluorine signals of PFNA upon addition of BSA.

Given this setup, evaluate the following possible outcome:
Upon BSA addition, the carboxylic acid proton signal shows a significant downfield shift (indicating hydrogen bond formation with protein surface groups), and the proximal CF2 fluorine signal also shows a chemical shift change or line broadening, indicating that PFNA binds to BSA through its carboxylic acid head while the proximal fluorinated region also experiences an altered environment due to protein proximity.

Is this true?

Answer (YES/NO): NO